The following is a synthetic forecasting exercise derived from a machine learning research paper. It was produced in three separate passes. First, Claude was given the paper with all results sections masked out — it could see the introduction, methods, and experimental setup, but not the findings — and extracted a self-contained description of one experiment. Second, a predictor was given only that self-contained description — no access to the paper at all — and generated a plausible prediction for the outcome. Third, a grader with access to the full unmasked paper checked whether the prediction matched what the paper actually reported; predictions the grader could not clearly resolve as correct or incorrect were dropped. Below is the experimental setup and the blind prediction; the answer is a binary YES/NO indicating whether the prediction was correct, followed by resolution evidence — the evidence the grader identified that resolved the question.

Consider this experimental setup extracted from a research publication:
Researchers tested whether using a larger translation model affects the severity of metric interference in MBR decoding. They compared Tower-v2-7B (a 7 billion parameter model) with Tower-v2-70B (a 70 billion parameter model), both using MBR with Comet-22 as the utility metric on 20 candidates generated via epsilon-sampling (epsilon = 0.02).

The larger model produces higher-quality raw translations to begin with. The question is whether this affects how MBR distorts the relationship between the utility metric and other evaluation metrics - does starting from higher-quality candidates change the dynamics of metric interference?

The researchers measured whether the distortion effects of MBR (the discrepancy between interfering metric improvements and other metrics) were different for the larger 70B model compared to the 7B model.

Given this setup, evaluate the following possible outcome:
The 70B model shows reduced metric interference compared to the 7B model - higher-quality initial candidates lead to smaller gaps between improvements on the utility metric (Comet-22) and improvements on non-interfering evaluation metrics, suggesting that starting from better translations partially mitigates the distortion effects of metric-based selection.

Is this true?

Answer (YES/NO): NO